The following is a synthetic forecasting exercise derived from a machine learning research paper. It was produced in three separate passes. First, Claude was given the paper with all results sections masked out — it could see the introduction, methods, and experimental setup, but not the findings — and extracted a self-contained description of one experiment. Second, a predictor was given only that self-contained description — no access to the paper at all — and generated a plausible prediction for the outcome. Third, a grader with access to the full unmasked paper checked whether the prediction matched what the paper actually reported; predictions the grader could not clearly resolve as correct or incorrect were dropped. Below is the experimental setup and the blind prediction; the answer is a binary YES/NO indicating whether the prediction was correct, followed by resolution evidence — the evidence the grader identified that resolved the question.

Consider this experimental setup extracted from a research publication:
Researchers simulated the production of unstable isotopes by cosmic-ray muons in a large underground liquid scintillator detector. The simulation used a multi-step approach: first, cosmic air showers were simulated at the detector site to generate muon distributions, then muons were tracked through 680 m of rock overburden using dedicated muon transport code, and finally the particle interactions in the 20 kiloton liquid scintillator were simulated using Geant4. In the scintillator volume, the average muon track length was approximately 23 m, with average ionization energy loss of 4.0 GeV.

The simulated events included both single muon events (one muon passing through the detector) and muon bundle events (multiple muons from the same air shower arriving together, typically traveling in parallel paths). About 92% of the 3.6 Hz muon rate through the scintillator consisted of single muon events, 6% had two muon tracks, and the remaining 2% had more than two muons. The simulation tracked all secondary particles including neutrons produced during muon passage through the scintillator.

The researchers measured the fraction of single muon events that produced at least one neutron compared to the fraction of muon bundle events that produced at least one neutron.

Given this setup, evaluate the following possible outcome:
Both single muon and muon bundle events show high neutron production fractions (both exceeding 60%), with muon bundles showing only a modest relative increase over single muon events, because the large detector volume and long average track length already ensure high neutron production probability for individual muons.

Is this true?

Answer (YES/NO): NO